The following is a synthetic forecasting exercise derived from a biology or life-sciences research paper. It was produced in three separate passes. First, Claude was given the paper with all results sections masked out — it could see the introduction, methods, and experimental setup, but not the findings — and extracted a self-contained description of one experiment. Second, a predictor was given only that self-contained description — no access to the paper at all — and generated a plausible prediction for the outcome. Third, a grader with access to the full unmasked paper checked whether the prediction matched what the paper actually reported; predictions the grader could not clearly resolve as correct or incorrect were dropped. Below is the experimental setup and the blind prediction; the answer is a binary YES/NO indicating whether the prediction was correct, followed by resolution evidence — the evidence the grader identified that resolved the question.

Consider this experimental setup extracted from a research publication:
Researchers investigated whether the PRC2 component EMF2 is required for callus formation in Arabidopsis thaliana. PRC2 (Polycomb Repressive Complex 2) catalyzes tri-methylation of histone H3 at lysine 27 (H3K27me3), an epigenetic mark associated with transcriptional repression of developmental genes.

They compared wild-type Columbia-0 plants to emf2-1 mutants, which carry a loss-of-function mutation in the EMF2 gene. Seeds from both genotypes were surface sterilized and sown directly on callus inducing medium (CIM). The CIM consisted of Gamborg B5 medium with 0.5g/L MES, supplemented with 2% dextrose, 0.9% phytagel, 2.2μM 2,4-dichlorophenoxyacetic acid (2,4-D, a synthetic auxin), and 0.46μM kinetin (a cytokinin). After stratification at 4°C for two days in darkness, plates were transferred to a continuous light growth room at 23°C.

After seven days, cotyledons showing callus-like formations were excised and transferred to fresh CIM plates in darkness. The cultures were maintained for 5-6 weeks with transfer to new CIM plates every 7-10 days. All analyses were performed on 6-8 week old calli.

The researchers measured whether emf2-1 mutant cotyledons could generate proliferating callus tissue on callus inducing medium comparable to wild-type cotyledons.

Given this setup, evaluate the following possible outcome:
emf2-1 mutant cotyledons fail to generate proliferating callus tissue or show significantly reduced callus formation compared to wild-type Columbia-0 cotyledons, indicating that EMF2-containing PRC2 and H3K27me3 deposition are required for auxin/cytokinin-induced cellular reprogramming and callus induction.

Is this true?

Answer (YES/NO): NO